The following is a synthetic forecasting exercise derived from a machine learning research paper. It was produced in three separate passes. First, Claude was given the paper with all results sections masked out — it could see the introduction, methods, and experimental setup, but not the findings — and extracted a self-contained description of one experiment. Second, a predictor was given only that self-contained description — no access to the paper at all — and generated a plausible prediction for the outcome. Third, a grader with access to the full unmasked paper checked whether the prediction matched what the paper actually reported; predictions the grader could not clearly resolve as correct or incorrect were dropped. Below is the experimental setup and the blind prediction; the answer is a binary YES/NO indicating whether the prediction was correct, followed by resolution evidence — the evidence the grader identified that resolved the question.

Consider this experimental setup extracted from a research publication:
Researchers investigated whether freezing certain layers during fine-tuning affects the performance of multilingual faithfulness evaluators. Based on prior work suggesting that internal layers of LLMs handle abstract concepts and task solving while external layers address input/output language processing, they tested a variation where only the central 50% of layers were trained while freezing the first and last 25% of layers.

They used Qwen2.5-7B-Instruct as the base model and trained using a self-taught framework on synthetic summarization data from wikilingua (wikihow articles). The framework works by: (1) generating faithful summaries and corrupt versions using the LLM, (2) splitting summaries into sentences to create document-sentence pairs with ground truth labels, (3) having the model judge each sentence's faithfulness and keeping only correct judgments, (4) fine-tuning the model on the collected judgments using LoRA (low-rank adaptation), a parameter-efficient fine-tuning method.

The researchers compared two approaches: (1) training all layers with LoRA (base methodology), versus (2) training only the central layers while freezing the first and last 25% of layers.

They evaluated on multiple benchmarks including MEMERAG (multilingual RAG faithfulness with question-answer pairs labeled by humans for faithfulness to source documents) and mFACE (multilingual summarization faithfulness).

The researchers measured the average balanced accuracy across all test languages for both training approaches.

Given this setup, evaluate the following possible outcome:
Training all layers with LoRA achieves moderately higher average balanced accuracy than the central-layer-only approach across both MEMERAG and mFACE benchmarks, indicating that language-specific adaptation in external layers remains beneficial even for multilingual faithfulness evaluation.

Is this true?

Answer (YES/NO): NO